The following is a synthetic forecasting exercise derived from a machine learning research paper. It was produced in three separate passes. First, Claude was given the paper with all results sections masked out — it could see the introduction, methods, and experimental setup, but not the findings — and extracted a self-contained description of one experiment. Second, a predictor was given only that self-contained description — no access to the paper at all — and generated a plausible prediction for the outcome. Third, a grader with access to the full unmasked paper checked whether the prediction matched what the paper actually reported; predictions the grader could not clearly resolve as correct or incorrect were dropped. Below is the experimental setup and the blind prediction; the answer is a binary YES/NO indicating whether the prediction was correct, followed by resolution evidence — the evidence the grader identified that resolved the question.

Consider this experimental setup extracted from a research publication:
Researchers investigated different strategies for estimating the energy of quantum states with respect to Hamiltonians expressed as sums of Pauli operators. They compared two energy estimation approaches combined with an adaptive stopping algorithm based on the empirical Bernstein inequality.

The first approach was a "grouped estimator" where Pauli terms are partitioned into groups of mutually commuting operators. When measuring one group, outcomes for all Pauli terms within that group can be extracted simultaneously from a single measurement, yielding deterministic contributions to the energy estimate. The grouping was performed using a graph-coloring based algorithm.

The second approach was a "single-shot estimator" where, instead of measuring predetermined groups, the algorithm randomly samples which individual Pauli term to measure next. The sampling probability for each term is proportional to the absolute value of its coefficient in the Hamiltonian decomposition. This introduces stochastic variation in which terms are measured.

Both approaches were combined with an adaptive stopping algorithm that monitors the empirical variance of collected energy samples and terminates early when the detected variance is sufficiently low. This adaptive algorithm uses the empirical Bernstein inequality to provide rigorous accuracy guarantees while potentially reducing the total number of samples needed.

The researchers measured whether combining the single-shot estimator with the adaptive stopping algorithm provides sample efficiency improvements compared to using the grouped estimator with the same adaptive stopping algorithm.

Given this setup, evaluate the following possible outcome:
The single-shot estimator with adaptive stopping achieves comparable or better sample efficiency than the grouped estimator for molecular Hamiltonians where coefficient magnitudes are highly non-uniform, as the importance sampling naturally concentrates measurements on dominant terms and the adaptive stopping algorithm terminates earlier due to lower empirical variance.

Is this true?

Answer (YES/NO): NO